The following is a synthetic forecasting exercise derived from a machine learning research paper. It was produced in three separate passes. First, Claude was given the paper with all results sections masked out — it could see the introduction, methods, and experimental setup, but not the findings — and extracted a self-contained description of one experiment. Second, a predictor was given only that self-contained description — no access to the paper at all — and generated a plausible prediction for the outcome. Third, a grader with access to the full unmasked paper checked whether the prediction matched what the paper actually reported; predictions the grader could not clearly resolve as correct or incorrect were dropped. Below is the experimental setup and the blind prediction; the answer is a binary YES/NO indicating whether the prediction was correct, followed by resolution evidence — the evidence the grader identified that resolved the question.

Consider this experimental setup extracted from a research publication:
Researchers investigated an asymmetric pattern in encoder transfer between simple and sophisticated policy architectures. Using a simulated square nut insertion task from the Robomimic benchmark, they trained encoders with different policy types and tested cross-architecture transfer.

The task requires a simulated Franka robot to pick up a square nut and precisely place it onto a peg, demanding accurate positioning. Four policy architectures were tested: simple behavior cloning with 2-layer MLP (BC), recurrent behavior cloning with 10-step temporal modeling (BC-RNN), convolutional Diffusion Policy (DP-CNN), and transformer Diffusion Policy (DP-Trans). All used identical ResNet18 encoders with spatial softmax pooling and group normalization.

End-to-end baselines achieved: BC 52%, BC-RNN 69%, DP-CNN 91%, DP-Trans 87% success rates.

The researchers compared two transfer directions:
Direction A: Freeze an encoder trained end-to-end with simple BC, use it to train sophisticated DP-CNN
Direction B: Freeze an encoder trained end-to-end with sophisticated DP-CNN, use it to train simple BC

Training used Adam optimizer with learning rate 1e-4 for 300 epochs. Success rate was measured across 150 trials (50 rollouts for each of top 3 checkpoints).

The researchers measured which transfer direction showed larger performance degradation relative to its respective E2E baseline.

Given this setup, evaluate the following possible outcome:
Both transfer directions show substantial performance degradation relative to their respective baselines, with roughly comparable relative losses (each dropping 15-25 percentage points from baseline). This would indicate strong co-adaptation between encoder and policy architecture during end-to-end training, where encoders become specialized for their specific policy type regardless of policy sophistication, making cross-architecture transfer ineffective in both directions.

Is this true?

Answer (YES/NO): NO